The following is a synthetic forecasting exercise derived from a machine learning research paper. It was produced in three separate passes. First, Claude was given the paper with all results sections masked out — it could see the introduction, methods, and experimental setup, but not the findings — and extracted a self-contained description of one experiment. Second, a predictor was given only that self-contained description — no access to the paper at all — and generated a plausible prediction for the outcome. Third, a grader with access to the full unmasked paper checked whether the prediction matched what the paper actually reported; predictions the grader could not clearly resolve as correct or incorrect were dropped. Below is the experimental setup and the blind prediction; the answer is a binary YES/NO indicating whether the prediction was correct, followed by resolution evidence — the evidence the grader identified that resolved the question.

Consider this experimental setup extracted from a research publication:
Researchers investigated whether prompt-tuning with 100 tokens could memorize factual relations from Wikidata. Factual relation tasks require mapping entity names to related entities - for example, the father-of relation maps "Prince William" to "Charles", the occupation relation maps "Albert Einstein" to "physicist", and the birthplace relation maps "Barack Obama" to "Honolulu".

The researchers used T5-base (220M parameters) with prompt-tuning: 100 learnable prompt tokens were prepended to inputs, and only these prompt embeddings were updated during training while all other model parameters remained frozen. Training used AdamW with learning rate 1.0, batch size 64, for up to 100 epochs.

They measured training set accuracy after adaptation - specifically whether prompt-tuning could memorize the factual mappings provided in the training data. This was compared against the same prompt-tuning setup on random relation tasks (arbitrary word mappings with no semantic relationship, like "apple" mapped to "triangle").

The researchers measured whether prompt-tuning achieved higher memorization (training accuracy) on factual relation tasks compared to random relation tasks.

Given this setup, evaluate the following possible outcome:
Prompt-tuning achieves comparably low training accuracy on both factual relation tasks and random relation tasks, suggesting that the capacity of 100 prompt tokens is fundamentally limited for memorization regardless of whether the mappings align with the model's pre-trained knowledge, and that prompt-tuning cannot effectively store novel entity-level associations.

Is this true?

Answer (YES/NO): NO